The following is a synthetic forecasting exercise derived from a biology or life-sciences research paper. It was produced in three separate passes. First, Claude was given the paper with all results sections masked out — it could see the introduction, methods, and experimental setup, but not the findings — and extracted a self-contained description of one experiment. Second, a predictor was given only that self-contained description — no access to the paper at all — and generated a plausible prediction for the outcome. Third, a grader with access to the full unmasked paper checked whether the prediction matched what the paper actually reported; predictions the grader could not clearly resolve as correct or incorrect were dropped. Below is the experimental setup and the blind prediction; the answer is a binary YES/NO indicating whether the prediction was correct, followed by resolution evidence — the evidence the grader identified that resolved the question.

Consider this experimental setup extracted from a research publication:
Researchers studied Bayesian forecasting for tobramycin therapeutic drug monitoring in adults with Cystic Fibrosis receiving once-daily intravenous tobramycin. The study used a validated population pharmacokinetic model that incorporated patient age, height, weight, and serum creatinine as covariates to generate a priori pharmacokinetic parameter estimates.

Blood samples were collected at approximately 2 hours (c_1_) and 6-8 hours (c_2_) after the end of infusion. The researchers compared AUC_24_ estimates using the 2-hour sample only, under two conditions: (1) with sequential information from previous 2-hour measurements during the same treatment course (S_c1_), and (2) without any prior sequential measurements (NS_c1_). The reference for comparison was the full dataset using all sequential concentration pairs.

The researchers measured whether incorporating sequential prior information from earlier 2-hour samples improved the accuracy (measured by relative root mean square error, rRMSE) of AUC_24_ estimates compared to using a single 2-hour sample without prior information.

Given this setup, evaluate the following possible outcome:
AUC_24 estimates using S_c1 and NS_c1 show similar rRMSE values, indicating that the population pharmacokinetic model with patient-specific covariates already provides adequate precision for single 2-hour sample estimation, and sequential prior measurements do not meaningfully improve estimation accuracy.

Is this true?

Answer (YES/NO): NO